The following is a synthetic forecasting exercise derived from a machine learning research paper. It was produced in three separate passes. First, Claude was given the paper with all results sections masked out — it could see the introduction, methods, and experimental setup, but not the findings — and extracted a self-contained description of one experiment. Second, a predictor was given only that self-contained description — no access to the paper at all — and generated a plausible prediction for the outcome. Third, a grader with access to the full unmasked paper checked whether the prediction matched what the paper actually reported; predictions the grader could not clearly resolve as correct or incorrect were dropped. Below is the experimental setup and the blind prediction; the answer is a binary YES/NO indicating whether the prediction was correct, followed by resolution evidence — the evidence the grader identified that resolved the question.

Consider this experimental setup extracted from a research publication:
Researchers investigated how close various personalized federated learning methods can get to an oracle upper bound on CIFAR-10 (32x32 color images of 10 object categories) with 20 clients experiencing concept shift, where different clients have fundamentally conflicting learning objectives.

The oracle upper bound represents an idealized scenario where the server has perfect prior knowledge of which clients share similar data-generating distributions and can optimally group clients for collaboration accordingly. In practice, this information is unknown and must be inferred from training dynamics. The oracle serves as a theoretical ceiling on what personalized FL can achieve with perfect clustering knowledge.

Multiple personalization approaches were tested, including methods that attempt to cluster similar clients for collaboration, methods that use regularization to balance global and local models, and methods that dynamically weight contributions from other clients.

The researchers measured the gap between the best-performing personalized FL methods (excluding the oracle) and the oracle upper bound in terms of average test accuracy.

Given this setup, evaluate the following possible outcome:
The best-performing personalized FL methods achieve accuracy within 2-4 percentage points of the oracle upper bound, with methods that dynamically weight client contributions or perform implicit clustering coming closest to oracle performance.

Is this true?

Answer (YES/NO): NO